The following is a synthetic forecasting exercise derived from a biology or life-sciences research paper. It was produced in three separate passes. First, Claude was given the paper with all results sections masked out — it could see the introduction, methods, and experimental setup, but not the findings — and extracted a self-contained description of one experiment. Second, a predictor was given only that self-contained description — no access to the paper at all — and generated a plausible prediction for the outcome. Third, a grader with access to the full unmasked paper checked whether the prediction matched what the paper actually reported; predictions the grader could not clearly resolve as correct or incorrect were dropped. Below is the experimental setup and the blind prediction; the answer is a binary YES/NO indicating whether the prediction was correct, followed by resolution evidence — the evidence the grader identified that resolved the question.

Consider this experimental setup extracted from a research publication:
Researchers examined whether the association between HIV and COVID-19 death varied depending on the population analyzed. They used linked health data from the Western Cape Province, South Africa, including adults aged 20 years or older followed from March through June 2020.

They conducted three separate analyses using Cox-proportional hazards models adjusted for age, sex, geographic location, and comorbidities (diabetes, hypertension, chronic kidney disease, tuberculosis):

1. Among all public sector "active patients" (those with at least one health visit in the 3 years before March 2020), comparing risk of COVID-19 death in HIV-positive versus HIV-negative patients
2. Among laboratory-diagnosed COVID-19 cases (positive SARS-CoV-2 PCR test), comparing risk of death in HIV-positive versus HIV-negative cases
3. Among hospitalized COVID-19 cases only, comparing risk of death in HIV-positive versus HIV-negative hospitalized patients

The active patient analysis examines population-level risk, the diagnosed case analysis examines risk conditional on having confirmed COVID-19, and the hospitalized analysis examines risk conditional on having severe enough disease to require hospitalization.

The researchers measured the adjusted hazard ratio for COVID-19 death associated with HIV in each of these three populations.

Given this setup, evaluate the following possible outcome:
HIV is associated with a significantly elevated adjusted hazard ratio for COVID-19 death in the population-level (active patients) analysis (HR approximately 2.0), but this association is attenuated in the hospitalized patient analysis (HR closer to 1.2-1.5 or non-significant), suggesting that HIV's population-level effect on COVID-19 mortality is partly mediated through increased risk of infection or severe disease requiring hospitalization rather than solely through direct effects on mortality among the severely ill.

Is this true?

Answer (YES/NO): YES